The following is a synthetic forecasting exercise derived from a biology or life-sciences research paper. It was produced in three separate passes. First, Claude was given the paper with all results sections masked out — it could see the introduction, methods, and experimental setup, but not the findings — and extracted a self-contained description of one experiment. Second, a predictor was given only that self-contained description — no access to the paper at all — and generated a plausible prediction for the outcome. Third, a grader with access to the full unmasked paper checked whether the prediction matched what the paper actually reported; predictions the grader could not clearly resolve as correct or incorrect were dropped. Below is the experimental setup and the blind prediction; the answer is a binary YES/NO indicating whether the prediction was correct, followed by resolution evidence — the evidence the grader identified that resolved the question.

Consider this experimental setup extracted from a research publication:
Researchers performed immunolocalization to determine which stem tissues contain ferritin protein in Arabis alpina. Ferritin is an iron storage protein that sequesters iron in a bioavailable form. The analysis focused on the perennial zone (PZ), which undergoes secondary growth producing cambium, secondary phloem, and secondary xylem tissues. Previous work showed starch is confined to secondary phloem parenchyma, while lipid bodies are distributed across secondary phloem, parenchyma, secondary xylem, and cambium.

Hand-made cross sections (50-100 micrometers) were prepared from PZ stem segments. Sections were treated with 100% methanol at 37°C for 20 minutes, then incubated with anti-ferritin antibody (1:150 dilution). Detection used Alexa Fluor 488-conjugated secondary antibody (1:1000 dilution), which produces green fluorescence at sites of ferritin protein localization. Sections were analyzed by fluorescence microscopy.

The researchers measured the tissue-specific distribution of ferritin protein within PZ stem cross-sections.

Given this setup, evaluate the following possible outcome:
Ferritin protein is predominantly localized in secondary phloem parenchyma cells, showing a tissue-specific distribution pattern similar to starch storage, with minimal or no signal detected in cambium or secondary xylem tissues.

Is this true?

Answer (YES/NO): NO